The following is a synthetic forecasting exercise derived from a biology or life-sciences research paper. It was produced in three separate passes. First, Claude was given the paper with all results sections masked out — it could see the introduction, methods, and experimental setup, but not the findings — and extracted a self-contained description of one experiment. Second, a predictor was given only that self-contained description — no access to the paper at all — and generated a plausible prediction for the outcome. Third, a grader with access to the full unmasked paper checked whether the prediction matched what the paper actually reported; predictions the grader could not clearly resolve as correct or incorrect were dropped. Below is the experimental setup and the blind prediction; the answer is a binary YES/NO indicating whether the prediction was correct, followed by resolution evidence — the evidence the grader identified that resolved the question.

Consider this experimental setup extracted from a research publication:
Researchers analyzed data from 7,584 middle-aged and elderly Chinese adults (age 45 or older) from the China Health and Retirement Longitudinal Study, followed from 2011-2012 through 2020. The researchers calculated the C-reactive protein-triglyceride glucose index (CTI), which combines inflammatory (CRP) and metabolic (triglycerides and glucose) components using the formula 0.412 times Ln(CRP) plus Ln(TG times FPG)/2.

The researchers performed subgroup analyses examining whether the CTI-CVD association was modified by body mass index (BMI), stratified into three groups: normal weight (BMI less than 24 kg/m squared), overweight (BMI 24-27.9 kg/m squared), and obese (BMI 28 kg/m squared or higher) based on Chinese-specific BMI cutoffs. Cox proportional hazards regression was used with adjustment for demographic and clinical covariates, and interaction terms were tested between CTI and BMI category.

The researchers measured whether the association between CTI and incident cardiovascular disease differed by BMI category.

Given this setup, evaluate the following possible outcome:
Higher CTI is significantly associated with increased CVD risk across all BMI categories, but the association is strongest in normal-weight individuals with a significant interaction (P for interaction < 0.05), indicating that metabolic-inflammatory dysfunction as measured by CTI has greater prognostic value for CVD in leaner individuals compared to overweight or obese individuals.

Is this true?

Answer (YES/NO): NO